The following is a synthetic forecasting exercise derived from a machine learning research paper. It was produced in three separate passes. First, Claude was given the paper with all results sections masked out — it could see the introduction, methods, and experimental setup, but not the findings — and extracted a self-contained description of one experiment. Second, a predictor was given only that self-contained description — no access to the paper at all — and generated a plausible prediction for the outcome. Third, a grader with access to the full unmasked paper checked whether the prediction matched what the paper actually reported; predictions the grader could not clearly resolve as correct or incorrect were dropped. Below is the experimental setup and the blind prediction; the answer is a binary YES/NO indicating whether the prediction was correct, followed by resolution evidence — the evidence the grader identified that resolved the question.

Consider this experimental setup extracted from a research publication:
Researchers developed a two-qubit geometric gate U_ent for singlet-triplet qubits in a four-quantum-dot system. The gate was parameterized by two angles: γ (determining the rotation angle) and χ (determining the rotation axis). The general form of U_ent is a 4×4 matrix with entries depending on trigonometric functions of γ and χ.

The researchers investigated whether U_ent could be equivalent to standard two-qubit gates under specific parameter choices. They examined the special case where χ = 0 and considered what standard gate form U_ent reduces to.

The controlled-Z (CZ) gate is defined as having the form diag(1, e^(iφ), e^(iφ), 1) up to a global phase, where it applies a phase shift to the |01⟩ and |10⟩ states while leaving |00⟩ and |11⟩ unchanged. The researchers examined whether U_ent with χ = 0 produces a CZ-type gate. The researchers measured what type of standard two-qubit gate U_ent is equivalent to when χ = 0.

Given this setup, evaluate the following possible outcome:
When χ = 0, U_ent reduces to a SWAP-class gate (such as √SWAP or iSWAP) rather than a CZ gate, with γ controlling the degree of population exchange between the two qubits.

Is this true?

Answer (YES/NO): NO